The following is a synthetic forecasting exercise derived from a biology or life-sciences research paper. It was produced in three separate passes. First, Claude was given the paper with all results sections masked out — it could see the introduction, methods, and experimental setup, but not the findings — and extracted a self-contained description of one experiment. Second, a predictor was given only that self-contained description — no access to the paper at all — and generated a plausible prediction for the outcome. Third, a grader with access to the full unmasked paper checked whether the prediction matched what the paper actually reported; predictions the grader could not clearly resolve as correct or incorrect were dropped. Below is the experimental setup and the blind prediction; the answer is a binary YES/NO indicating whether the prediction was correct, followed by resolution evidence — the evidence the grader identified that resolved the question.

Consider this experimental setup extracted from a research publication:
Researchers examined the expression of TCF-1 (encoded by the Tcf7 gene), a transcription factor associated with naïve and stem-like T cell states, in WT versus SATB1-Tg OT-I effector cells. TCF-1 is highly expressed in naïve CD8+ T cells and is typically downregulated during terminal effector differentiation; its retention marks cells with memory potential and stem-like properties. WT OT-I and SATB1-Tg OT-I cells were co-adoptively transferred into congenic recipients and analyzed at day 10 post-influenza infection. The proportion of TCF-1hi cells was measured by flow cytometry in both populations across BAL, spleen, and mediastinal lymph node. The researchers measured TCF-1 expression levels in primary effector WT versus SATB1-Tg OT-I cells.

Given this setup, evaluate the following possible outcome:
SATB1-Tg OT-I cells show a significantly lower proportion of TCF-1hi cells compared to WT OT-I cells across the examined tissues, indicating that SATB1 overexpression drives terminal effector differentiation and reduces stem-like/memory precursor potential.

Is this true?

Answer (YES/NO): NO